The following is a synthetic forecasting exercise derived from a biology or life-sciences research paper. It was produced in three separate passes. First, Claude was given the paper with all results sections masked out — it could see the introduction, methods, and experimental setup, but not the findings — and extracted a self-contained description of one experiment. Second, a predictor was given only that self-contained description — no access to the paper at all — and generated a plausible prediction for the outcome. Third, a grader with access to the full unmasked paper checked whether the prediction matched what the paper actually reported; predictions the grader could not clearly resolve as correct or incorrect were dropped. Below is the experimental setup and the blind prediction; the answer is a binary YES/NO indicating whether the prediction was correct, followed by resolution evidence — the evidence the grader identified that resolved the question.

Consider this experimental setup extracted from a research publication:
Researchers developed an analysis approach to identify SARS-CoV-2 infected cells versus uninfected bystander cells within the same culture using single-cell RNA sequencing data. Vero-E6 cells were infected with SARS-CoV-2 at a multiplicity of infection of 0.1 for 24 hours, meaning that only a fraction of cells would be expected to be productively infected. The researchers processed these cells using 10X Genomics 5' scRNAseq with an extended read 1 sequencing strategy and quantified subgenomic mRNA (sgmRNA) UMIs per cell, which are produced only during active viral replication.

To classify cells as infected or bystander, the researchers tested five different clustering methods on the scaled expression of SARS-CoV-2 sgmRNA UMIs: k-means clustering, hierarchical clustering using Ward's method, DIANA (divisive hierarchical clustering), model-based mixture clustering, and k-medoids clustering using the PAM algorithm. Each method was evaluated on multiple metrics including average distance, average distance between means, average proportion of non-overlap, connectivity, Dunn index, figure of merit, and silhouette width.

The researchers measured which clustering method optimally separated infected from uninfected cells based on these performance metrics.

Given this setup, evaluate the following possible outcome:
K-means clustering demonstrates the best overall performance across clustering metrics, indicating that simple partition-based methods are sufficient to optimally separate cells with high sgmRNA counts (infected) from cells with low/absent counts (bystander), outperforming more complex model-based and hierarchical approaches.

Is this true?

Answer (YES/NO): NO